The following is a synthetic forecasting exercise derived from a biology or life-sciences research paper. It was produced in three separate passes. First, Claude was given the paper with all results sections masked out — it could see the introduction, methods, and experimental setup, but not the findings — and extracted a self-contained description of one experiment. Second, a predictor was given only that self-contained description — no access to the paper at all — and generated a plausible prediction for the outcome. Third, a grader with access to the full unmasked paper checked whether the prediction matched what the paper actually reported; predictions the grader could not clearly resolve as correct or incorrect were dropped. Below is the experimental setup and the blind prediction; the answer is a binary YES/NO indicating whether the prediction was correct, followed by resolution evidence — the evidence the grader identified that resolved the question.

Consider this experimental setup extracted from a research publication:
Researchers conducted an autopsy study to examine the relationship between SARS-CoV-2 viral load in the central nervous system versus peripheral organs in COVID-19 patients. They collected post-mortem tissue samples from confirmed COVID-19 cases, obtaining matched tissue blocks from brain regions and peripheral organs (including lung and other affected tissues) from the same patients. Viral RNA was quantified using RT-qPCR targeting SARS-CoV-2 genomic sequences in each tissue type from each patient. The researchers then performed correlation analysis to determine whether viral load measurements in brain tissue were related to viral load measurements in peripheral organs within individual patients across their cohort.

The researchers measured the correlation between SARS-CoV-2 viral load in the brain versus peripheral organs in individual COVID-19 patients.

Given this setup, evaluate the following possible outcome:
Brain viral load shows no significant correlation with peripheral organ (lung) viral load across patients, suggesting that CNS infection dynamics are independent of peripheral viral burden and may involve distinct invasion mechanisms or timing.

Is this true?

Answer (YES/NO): NO